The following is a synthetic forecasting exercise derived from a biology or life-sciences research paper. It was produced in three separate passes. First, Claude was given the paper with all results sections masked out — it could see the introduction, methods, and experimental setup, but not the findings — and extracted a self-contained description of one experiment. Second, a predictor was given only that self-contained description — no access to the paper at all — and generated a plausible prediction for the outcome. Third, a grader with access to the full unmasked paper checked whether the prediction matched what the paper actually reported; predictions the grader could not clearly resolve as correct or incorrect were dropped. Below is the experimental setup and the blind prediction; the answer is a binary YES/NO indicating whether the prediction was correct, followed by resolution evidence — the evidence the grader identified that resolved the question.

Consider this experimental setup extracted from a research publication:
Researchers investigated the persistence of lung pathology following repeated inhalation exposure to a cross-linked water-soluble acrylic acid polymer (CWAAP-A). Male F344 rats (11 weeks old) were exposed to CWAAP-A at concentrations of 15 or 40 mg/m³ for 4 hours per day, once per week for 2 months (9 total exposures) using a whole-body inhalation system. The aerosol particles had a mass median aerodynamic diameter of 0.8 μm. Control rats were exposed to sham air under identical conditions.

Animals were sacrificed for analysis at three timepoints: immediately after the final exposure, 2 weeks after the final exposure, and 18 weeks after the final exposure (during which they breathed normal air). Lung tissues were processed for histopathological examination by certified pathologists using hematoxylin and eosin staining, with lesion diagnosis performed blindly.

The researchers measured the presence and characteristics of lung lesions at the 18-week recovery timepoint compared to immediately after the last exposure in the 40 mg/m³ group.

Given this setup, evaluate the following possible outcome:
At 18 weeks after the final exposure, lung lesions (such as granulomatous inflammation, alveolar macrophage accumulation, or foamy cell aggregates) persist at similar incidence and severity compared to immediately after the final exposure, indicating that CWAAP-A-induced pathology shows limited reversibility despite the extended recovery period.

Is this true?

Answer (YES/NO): NO